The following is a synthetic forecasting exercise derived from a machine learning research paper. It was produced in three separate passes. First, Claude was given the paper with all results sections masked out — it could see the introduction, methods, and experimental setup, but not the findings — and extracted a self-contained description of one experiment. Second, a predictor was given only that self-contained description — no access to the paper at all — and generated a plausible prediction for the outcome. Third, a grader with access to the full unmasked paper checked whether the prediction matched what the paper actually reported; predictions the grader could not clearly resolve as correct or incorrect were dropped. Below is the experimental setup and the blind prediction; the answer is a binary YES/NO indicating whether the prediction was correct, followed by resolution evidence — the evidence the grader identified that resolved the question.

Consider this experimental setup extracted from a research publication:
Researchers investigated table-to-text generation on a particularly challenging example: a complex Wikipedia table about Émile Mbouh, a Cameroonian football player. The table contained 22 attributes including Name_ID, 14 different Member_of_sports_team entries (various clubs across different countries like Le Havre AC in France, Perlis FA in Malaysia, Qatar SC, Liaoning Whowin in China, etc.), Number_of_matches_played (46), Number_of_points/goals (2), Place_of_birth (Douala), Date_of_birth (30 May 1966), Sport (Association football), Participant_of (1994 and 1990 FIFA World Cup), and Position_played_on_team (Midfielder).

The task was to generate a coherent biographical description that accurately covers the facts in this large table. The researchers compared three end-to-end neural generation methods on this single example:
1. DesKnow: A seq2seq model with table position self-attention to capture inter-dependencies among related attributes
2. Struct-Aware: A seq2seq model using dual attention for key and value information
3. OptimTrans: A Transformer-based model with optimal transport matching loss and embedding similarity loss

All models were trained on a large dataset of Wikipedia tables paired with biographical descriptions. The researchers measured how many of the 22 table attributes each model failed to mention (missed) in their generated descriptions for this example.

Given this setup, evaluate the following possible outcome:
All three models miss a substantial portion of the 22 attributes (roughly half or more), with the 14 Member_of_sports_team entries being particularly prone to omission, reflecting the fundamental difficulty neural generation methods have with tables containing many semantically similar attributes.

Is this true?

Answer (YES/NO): NO